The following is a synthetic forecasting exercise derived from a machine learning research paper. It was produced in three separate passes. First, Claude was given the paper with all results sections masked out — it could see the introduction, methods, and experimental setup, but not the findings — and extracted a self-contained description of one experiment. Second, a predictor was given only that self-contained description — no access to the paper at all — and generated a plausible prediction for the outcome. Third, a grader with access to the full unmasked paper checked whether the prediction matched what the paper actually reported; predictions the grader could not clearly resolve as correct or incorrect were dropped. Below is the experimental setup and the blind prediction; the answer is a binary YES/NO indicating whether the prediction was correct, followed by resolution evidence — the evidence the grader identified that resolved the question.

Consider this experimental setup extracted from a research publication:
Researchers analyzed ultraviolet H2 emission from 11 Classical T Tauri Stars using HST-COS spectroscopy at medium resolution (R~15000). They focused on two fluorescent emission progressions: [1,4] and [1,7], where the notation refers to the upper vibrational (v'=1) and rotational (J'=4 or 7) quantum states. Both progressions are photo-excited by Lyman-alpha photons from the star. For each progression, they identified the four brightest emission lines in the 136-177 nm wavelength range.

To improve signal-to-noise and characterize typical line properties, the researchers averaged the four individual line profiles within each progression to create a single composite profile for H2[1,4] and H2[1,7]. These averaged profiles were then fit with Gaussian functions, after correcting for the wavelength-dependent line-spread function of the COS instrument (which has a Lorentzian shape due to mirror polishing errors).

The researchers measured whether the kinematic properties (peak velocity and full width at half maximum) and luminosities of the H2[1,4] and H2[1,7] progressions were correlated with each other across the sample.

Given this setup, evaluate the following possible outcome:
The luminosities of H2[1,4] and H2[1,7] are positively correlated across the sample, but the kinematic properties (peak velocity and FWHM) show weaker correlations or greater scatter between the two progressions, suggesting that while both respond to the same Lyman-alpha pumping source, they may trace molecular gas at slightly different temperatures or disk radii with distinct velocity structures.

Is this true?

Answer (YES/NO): NO